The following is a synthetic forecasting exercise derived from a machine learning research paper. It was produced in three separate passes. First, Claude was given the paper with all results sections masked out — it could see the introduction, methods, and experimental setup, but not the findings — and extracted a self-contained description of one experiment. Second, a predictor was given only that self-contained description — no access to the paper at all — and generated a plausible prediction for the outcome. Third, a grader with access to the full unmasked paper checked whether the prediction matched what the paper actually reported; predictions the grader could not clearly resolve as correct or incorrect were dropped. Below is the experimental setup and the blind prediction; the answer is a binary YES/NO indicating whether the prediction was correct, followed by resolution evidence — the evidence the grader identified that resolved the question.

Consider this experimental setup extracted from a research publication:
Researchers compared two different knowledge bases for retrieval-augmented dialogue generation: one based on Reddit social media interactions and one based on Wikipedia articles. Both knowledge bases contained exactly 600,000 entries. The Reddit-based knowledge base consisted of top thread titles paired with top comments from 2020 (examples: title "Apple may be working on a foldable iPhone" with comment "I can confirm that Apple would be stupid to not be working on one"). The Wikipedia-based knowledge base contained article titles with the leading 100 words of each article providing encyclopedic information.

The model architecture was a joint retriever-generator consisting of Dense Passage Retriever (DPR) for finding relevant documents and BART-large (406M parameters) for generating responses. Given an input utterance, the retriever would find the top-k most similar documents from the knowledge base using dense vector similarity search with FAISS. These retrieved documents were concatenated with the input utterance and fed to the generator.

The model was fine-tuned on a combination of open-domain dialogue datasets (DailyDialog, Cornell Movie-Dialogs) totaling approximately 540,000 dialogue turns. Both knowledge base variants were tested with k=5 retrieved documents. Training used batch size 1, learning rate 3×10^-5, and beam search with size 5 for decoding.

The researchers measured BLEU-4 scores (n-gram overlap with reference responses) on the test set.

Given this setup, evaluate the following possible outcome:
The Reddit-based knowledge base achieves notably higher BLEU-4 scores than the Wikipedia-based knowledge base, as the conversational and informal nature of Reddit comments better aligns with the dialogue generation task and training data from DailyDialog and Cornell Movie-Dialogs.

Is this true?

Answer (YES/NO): YES